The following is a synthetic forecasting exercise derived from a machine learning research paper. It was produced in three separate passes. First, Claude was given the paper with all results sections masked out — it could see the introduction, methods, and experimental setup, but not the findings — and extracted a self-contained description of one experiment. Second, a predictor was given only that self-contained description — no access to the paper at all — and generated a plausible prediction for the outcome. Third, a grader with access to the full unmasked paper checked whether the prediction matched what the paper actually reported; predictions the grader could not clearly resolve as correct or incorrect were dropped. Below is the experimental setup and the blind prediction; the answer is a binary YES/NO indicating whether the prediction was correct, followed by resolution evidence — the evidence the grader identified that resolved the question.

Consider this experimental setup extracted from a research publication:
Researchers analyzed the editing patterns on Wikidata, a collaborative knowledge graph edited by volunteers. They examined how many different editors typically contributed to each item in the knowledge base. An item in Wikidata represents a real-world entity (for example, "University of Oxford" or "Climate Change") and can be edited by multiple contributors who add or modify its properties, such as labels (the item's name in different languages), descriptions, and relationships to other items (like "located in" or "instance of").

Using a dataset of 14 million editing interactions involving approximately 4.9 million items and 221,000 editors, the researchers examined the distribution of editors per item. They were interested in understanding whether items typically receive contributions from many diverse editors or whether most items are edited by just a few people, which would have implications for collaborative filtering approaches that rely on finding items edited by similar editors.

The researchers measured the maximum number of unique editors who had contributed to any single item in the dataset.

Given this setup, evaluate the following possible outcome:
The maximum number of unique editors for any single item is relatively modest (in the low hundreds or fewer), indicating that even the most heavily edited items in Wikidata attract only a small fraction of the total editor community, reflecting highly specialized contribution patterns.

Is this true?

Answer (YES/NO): YES